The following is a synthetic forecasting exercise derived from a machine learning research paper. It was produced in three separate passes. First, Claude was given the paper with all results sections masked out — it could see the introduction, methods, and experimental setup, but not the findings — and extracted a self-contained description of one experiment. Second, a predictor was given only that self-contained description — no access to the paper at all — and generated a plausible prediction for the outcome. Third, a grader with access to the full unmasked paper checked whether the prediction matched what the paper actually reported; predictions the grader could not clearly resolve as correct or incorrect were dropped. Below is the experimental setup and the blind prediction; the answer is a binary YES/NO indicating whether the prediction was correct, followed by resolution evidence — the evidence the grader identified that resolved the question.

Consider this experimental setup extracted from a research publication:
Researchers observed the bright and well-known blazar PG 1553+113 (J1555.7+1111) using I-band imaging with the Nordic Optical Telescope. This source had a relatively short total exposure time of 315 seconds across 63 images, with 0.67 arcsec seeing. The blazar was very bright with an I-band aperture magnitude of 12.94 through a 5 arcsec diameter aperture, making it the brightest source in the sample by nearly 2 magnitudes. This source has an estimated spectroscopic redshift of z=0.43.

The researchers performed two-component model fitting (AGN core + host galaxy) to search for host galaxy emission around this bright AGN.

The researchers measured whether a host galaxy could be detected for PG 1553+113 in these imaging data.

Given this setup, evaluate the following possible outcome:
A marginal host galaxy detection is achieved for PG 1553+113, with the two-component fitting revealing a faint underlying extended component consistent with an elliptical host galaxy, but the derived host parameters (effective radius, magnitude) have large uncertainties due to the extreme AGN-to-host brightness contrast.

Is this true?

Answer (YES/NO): NO